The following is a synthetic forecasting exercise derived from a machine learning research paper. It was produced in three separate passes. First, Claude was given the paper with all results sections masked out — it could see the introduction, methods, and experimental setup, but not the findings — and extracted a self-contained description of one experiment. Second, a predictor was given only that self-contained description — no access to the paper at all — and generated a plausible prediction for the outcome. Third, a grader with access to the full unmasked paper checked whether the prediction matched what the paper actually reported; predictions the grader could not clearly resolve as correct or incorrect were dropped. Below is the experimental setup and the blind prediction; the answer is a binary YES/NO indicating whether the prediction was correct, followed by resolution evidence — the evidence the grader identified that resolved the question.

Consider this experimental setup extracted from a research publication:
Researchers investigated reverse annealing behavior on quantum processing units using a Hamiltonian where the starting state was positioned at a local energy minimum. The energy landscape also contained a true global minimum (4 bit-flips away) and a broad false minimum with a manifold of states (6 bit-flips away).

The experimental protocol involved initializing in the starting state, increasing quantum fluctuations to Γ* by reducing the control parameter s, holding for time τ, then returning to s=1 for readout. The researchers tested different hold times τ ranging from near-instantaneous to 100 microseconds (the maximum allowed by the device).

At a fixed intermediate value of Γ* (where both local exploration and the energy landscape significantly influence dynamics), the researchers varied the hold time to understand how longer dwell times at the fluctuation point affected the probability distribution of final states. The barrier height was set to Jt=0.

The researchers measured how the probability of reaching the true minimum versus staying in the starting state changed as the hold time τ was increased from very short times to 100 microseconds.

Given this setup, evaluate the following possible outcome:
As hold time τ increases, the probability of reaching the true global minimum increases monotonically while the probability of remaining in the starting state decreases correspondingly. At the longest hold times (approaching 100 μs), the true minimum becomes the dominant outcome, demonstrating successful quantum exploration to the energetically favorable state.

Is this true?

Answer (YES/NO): NO